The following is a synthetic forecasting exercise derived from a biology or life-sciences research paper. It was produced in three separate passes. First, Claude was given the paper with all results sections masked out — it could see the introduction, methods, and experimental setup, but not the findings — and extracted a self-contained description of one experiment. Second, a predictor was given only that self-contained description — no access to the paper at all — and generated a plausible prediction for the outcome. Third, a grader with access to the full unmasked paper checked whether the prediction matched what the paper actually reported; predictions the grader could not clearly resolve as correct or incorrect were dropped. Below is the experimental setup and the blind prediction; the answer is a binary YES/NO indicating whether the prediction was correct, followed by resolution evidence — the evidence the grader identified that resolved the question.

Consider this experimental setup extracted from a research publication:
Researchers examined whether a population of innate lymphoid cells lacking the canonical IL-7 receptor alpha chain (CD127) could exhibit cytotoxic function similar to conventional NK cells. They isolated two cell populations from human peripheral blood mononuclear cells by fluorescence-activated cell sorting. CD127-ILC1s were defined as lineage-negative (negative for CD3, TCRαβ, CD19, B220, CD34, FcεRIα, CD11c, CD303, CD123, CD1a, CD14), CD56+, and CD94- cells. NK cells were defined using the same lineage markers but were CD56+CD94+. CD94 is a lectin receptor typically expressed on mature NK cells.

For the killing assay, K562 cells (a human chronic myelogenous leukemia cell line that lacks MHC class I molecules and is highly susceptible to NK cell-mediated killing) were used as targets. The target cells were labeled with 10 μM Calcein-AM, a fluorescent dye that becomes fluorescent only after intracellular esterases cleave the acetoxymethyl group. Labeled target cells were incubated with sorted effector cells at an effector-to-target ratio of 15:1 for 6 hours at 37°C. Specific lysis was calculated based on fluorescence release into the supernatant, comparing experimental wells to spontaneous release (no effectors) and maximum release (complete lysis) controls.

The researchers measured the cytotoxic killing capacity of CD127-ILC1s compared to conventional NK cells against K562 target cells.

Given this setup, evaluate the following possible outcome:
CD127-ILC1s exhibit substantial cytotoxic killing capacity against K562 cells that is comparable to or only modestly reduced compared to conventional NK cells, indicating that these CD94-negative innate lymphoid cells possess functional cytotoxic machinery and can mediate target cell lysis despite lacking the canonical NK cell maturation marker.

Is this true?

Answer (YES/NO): NO